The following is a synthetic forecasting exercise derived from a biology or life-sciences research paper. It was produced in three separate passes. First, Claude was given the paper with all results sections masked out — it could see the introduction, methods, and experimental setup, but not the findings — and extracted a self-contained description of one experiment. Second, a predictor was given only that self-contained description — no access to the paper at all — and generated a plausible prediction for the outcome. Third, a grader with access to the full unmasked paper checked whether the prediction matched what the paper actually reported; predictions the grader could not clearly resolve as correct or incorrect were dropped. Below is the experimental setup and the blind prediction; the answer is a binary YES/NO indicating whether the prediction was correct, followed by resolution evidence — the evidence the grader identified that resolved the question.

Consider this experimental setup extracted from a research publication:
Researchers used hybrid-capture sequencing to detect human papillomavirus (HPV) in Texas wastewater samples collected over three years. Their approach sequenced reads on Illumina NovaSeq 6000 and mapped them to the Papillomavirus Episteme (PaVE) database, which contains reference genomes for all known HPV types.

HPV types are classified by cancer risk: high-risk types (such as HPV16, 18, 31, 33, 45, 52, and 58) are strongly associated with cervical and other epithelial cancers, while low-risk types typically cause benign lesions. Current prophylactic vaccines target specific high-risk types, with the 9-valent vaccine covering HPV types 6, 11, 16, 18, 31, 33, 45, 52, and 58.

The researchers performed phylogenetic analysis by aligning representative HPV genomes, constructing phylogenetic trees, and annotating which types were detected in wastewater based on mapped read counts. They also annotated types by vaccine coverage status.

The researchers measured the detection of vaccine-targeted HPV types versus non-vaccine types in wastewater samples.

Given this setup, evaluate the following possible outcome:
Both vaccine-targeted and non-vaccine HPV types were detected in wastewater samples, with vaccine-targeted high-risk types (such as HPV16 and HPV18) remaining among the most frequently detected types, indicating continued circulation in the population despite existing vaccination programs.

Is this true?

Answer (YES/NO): NO